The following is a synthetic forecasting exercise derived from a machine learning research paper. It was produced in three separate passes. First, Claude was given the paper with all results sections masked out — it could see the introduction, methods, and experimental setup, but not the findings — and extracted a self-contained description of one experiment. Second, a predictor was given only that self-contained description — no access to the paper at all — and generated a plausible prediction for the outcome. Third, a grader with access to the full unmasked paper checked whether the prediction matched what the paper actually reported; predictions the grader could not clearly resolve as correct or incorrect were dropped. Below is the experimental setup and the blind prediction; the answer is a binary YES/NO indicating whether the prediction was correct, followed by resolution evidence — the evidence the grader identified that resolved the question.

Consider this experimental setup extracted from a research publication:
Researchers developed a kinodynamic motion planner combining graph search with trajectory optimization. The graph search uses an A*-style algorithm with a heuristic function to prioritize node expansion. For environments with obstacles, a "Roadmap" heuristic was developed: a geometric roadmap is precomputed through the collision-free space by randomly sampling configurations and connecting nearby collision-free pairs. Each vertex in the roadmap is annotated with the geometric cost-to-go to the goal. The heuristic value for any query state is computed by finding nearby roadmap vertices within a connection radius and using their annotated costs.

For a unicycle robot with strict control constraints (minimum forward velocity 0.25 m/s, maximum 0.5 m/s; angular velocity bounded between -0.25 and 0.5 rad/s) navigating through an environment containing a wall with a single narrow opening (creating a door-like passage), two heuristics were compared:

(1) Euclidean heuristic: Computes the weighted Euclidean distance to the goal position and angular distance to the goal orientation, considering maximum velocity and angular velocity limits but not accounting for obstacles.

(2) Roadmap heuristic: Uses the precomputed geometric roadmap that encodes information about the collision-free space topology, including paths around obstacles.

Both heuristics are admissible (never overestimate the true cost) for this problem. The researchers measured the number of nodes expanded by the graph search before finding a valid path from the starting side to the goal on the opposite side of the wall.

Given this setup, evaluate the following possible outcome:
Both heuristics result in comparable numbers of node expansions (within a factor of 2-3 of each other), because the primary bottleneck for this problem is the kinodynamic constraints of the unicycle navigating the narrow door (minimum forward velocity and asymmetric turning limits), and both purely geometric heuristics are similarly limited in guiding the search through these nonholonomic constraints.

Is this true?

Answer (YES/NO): NO